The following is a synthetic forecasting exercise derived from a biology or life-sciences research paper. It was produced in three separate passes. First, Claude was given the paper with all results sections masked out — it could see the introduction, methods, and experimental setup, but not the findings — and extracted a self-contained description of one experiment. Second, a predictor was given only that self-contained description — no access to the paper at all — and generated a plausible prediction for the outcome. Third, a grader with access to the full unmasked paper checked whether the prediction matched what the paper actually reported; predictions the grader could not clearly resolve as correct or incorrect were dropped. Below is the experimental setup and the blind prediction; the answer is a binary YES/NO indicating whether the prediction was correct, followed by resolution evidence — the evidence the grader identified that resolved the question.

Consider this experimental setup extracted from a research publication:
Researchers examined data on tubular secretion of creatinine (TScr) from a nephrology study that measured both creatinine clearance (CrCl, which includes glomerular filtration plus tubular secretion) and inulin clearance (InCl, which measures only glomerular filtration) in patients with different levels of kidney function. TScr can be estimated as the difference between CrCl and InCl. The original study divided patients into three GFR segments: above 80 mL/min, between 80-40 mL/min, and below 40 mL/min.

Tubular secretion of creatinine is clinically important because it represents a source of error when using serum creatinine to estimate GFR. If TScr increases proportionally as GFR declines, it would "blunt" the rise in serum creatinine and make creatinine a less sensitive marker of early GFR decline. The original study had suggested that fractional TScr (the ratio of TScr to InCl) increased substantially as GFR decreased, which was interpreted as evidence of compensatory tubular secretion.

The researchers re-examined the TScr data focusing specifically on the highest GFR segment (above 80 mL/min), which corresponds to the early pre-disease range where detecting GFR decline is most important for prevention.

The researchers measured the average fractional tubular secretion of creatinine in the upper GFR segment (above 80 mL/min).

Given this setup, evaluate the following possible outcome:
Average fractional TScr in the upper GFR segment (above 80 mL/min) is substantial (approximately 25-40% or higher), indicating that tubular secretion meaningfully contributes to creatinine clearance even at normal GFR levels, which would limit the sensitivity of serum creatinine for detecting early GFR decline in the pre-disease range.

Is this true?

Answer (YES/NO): NO